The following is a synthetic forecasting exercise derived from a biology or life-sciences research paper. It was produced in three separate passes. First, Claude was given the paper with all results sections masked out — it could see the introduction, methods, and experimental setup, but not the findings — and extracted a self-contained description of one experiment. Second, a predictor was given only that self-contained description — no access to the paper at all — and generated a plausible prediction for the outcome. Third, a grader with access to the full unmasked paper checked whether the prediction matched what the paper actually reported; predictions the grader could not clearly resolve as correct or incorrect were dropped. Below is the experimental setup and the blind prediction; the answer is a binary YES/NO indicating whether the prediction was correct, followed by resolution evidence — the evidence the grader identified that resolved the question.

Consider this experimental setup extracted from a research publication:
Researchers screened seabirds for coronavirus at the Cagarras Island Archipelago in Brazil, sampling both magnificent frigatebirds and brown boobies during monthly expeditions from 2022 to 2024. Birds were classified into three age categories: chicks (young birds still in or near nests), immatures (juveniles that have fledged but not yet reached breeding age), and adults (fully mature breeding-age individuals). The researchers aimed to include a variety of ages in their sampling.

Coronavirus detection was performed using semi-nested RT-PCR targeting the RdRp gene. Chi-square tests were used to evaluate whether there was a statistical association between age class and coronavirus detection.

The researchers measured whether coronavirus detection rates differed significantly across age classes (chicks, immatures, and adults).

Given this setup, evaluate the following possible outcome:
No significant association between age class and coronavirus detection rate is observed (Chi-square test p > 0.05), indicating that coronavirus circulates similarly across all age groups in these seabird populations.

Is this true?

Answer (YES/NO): YES